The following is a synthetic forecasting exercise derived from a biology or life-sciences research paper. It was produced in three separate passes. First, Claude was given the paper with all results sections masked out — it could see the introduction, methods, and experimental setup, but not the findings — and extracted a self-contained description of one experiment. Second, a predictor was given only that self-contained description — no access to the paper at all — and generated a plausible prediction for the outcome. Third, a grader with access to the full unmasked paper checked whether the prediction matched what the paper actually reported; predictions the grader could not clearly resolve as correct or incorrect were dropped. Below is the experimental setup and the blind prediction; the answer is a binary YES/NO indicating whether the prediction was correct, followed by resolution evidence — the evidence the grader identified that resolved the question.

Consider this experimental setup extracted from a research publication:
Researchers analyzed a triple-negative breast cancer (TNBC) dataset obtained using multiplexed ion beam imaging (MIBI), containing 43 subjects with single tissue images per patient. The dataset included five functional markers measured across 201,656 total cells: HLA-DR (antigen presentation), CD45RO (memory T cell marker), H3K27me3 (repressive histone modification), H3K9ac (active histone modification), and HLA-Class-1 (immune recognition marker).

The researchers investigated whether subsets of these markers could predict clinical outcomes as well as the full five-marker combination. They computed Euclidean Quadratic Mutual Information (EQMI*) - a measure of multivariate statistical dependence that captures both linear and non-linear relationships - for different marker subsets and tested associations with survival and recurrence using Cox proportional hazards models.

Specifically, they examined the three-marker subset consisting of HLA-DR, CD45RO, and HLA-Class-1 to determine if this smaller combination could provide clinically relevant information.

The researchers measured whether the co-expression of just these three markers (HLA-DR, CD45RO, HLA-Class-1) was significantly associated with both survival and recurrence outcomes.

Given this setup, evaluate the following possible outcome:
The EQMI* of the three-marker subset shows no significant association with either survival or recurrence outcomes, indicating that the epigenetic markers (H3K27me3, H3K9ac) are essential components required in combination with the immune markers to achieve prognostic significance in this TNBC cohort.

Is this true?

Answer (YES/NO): NO